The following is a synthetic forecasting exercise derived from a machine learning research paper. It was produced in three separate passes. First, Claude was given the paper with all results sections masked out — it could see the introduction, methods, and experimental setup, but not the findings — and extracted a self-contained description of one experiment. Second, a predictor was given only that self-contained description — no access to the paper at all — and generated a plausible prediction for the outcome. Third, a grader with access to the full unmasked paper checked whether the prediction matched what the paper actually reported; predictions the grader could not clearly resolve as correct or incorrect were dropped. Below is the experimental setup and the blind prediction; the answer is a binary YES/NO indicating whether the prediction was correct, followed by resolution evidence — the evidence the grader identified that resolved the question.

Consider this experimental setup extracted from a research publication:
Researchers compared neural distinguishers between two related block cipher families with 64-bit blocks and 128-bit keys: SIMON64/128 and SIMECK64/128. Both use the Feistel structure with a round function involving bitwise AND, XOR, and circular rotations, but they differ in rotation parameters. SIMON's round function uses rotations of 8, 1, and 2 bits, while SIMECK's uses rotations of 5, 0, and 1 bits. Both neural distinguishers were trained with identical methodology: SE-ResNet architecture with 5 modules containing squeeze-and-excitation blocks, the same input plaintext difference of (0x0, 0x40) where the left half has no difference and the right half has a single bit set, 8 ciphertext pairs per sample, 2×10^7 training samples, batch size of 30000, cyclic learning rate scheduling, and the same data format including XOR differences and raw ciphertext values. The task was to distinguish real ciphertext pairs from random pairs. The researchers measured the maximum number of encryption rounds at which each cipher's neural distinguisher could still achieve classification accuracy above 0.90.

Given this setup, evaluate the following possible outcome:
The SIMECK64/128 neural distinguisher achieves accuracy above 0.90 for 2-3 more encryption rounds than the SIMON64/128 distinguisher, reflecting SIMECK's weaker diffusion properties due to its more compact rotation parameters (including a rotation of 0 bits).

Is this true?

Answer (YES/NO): YES